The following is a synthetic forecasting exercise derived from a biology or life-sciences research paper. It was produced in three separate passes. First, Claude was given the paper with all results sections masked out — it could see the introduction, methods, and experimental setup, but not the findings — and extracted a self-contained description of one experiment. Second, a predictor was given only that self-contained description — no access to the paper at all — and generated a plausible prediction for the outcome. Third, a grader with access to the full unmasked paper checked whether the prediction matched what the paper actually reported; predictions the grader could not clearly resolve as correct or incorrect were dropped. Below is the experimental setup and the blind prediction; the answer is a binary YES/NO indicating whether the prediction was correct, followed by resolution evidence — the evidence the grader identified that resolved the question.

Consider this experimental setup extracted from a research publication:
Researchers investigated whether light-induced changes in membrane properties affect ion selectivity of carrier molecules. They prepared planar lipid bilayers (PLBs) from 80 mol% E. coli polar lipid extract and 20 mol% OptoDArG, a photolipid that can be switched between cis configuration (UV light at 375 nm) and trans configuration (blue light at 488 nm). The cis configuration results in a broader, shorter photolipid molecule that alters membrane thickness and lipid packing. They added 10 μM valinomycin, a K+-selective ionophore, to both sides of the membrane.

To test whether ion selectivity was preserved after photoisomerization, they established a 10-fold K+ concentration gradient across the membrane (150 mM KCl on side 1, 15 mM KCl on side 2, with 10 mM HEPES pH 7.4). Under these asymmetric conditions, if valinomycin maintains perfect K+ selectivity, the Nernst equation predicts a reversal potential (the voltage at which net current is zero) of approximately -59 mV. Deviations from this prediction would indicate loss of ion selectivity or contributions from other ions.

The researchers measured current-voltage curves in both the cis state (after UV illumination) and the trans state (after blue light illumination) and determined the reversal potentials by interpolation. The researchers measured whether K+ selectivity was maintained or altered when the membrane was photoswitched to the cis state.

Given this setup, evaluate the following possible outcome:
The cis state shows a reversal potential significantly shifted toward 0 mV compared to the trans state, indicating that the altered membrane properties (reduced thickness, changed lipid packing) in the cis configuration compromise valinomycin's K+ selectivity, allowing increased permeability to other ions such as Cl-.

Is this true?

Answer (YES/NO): NO